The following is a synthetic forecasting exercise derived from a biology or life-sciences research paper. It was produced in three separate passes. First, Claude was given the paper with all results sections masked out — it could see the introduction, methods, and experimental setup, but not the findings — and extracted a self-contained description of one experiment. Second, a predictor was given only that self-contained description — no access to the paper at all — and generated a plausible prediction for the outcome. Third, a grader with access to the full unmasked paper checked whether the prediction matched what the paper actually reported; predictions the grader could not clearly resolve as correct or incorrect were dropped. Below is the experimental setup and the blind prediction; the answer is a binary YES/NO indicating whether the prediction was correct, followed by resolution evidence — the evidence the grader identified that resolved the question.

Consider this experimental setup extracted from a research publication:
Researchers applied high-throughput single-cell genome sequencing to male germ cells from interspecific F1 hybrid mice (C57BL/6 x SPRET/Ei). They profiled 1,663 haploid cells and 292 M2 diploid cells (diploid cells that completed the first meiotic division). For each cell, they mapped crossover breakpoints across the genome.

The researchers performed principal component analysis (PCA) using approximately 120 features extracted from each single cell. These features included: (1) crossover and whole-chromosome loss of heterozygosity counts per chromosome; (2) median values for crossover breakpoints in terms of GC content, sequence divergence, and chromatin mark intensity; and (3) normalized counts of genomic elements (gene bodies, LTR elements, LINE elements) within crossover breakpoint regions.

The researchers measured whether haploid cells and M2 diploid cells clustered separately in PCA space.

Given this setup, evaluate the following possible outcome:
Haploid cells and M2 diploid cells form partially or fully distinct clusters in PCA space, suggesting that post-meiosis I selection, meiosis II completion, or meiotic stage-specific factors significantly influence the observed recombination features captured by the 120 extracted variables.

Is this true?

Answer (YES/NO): YES